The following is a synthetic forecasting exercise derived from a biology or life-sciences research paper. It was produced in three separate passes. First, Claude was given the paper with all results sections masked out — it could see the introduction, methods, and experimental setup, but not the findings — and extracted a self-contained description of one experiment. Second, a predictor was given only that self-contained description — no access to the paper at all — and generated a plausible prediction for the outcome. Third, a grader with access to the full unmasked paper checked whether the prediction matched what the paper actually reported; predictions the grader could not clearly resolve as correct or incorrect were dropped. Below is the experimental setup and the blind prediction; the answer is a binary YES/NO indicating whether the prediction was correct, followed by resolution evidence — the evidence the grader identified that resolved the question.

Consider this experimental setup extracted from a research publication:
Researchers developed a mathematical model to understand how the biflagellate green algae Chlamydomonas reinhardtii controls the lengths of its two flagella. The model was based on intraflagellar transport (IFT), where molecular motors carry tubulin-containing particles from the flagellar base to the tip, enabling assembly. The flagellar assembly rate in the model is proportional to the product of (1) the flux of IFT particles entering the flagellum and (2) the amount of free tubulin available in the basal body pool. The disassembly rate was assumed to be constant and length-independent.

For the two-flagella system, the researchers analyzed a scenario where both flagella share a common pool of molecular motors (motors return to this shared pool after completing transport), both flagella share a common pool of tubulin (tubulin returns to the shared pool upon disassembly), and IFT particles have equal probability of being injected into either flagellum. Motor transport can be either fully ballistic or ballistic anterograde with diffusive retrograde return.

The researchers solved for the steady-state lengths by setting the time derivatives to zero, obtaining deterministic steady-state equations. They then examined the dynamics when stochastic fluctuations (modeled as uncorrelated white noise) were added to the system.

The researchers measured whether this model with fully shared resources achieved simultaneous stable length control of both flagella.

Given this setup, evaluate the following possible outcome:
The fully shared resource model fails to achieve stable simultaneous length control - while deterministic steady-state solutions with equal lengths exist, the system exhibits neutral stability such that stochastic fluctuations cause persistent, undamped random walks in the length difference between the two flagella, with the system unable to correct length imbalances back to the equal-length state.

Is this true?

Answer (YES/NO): YES